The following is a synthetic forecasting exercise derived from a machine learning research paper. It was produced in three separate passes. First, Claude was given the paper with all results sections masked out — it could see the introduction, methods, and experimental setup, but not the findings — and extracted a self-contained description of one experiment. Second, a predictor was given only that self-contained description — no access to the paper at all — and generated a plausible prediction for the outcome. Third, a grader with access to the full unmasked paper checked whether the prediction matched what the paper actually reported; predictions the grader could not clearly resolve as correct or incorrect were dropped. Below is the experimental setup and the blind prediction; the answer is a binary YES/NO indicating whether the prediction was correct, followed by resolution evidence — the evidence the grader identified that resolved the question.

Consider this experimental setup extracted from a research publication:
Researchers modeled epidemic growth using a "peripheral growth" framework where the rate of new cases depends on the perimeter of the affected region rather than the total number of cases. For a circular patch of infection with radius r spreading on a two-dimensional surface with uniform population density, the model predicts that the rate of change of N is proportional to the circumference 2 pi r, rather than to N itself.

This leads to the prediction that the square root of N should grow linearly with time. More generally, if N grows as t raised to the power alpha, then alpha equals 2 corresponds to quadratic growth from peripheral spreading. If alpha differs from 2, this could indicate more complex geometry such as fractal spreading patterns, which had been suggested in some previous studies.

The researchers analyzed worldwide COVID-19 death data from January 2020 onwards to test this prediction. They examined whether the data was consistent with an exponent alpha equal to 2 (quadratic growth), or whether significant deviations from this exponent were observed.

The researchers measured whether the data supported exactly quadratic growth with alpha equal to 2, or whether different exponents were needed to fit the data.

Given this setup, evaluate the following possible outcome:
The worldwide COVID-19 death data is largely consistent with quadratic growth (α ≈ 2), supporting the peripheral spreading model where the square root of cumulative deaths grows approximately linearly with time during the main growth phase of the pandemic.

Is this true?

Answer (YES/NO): YES